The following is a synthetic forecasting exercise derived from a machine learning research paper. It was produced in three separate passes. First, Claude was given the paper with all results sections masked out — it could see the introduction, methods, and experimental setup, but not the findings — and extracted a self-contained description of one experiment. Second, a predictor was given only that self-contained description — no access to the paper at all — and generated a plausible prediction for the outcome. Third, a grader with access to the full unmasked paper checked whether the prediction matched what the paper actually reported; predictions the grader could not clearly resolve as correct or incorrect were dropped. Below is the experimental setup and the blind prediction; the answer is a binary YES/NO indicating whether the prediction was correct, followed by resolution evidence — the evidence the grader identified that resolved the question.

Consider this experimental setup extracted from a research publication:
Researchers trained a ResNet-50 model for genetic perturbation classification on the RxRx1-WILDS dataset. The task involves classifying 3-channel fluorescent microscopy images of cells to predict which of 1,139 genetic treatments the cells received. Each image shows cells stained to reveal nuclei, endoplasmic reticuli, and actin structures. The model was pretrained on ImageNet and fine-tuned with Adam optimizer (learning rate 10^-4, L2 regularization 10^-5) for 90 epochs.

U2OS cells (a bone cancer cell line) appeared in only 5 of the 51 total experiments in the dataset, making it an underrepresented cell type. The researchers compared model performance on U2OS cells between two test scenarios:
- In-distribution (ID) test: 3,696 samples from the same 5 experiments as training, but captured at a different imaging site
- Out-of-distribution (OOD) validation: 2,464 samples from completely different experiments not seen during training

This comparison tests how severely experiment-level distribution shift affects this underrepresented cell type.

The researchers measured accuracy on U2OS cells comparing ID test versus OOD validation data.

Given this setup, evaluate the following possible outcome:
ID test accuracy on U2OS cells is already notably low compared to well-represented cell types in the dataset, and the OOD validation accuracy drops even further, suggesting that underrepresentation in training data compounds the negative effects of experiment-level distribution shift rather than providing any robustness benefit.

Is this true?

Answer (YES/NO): YES